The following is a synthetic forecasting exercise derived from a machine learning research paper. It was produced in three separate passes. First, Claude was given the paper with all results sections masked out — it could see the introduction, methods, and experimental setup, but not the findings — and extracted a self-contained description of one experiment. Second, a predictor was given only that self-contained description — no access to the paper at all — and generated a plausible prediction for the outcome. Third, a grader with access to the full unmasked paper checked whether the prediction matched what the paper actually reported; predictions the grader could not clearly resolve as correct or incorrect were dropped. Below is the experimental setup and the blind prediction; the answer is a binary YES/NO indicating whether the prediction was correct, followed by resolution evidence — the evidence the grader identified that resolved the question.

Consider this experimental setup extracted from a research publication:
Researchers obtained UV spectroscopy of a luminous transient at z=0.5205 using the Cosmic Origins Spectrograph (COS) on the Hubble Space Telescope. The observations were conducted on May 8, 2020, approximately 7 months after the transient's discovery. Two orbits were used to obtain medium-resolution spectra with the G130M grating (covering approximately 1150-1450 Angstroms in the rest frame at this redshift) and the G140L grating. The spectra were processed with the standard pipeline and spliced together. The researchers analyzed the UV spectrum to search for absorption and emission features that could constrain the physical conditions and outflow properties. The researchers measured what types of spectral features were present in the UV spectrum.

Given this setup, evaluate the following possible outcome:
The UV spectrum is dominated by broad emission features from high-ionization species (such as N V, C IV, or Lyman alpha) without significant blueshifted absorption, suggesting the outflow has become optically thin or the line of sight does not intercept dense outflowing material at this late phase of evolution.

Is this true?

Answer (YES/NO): NO